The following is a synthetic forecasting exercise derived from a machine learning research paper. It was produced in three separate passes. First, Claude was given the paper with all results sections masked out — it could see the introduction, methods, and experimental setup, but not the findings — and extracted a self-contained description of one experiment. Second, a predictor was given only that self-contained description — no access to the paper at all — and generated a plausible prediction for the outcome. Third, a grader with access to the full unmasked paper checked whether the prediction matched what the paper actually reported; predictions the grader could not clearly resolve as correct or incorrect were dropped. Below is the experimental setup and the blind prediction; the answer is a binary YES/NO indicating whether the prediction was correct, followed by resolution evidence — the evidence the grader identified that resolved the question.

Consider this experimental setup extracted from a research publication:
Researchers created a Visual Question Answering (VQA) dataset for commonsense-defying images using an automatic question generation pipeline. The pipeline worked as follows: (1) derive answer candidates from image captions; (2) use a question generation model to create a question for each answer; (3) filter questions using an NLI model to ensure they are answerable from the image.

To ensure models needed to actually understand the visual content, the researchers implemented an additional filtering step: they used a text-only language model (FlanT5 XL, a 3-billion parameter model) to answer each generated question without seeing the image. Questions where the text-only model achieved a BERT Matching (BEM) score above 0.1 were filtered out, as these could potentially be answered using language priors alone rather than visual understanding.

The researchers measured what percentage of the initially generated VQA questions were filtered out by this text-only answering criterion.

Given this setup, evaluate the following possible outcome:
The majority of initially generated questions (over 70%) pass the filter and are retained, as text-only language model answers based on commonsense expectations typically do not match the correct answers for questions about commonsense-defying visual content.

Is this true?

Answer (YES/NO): NO